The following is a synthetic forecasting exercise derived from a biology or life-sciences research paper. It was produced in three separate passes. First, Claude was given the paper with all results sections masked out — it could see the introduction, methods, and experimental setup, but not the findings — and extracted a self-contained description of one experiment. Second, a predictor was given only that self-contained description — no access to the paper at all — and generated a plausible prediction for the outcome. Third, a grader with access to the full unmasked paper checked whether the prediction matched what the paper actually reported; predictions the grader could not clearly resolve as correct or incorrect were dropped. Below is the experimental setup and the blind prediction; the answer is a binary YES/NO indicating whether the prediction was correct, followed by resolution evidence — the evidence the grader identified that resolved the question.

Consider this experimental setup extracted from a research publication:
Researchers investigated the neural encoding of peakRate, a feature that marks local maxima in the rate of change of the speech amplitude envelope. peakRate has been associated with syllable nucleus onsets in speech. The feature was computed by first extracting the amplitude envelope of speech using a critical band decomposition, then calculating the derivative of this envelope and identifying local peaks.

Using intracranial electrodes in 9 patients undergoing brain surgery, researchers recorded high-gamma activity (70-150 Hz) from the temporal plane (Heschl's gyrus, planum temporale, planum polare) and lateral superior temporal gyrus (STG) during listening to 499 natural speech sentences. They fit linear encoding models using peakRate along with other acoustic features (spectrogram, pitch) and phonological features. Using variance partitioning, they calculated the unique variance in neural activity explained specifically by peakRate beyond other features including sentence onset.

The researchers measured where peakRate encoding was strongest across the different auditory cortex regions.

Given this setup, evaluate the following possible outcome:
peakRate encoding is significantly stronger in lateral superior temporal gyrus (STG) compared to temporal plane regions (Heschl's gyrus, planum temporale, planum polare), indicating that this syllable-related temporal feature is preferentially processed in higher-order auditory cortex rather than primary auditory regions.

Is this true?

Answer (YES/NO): YES